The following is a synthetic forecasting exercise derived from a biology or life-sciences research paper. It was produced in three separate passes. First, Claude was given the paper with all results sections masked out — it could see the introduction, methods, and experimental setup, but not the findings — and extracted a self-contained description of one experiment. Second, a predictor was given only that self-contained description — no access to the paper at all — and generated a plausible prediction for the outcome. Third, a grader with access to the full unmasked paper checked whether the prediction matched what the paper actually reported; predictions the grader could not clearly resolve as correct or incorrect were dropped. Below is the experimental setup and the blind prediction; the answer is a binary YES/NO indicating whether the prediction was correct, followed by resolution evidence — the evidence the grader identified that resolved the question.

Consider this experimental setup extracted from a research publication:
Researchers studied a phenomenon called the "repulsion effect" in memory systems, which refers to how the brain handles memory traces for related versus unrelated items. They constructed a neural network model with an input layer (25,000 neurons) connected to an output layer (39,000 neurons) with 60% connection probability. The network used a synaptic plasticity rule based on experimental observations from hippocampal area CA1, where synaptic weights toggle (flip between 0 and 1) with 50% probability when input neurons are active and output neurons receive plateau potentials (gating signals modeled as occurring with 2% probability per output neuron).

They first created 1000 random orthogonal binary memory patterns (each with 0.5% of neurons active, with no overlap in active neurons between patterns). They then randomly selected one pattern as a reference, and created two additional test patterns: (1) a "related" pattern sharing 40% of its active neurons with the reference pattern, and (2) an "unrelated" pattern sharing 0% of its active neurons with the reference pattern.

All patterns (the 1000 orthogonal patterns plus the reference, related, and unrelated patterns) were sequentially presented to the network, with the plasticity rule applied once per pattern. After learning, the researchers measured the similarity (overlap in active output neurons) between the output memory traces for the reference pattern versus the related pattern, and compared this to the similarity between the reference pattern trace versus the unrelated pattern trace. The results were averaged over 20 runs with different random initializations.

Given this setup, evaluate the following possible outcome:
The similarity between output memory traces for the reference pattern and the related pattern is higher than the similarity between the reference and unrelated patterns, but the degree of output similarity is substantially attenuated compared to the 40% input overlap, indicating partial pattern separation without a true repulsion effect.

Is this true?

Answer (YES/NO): NO